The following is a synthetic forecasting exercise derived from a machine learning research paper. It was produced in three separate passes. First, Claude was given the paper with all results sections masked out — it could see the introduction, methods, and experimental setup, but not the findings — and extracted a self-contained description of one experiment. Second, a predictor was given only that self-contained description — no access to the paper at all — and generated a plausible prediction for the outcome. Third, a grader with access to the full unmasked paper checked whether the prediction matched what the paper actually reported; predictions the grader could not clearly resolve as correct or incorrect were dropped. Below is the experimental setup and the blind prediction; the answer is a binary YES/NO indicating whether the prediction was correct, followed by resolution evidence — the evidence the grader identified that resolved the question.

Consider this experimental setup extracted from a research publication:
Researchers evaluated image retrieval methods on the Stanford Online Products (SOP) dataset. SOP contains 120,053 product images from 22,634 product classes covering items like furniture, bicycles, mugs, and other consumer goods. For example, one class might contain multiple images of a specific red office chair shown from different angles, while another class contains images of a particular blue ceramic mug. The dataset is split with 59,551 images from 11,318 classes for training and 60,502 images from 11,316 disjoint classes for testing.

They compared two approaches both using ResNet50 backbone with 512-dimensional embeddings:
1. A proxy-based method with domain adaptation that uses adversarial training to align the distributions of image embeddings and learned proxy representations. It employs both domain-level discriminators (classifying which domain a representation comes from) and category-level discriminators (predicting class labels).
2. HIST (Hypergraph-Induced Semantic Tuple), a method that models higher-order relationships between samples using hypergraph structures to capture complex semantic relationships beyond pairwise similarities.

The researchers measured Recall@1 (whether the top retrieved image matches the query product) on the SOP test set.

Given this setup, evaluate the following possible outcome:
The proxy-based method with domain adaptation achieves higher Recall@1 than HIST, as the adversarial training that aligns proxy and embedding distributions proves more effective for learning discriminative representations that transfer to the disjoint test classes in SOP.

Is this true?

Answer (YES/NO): NO